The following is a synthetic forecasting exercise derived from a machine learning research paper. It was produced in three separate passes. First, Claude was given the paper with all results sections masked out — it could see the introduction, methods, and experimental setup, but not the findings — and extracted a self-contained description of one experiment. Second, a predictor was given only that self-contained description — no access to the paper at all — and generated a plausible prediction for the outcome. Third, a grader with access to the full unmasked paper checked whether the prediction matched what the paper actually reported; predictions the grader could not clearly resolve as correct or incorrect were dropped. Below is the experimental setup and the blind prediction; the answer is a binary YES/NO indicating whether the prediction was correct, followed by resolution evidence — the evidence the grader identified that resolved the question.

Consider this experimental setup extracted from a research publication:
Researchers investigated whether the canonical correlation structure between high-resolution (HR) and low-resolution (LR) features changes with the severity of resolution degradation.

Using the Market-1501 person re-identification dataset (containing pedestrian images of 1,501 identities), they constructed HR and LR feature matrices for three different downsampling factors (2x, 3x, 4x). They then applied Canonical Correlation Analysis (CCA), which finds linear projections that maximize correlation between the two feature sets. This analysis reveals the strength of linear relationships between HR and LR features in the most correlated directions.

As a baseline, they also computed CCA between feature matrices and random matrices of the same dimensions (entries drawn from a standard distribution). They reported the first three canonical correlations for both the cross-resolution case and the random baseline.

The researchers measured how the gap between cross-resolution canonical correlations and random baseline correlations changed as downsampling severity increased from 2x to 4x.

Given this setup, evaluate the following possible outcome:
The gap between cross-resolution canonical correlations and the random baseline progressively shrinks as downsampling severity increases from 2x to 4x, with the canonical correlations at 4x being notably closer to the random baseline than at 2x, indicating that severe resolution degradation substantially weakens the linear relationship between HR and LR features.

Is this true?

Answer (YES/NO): NO